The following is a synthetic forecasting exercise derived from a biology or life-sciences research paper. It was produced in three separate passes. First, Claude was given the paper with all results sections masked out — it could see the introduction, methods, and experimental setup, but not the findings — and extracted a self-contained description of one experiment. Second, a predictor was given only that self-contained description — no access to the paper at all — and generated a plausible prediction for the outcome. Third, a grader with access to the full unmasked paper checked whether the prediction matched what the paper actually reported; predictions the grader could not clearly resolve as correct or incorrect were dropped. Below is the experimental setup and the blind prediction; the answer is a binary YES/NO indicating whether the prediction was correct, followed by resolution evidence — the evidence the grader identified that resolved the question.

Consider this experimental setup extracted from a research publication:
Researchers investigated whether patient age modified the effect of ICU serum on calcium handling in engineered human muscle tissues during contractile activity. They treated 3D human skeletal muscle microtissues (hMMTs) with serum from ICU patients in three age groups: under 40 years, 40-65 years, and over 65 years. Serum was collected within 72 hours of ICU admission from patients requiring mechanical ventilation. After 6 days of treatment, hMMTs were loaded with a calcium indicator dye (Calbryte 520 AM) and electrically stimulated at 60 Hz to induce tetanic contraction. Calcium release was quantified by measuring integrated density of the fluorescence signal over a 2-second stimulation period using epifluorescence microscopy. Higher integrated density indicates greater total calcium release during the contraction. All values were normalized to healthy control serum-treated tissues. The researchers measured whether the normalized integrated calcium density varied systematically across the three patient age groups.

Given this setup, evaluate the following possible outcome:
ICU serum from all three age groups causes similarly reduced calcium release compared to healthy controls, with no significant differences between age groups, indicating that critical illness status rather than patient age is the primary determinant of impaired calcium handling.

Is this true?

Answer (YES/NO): NO